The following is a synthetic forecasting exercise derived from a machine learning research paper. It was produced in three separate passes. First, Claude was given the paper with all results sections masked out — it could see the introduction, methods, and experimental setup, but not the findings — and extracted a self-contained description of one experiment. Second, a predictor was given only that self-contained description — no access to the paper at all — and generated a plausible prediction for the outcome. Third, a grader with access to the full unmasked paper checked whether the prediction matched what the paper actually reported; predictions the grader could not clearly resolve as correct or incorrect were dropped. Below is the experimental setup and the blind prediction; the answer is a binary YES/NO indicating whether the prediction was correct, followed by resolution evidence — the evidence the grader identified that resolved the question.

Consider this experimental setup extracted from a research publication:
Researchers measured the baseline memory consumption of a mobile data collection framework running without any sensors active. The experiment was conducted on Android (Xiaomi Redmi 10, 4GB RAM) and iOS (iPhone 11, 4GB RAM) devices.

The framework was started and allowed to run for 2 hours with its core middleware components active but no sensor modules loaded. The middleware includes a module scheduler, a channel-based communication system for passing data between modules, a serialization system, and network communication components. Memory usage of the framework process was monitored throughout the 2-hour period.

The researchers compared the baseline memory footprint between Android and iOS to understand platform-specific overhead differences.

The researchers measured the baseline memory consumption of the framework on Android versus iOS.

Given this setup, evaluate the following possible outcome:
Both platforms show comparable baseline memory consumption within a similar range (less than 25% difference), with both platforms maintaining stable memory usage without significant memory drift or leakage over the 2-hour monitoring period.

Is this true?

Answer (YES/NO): NO